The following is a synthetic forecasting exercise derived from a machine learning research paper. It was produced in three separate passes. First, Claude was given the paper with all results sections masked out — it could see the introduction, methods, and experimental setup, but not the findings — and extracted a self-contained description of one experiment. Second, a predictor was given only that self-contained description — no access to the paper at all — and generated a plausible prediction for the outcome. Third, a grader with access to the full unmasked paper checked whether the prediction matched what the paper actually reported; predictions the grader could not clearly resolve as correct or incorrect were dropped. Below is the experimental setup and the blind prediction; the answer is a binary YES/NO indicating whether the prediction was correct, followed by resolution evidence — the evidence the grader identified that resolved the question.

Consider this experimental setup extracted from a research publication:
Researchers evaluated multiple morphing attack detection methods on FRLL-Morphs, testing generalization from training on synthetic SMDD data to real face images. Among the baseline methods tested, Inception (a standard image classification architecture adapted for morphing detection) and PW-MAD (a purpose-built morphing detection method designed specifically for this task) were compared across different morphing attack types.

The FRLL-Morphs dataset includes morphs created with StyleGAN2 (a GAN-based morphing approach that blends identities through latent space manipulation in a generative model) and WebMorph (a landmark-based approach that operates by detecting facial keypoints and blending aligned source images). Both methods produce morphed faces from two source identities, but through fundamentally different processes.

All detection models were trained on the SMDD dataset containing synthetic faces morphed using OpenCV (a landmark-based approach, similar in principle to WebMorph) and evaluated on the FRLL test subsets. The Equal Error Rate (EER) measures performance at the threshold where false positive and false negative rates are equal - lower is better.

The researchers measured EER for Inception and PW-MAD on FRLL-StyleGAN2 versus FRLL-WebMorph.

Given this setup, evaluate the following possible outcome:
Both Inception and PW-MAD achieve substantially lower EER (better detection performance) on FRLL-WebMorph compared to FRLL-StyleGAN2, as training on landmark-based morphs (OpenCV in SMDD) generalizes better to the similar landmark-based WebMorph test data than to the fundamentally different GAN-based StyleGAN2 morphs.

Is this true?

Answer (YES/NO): NO